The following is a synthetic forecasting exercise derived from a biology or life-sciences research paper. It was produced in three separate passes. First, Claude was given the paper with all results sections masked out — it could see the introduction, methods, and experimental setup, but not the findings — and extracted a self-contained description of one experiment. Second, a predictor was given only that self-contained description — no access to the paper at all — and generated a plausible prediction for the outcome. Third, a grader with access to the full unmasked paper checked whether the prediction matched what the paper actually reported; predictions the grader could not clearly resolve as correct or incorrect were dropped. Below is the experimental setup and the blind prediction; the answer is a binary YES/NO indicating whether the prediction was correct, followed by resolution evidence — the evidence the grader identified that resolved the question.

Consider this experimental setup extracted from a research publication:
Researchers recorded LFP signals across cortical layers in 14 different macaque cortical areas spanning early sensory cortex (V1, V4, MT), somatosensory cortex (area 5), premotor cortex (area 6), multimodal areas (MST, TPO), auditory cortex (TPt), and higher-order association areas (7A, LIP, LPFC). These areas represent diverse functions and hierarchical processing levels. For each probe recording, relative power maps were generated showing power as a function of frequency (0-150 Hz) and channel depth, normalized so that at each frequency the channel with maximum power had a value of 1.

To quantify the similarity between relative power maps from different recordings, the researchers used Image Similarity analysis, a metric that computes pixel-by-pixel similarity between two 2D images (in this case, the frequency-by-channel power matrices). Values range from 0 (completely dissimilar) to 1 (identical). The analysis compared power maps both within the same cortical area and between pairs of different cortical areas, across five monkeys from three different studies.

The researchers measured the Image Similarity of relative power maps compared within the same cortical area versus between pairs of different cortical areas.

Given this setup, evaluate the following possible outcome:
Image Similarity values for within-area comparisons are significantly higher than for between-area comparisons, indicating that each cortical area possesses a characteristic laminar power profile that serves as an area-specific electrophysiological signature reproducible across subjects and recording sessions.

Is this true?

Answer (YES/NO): YES